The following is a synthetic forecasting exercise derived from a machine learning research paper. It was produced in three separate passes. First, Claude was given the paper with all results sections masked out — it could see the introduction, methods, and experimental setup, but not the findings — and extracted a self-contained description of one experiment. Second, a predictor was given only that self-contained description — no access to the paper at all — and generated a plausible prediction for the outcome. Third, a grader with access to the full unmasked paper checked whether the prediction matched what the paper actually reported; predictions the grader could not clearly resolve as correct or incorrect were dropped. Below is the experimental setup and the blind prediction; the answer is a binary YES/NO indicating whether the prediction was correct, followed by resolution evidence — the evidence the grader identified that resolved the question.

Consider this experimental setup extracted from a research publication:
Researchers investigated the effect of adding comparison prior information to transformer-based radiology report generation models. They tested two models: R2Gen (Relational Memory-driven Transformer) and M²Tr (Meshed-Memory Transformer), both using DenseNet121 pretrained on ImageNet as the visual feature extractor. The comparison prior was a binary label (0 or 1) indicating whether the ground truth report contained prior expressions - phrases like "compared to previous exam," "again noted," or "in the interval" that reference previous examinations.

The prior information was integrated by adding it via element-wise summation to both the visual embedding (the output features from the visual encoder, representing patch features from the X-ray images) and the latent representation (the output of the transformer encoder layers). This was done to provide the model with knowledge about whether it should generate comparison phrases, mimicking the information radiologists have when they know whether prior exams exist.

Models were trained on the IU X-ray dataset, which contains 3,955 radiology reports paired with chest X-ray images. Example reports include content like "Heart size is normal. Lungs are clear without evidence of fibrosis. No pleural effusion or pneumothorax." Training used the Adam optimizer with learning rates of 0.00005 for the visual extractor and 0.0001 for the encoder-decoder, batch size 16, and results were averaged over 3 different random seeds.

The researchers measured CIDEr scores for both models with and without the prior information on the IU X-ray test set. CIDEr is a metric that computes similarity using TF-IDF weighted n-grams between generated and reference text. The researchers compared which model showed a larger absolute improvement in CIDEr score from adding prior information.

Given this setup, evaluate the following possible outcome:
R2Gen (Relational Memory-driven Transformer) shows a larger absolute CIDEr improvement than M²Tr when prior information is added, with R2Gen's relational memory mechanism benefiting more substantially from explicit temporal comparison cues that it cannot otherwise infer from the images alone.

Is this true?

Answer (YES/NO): YES